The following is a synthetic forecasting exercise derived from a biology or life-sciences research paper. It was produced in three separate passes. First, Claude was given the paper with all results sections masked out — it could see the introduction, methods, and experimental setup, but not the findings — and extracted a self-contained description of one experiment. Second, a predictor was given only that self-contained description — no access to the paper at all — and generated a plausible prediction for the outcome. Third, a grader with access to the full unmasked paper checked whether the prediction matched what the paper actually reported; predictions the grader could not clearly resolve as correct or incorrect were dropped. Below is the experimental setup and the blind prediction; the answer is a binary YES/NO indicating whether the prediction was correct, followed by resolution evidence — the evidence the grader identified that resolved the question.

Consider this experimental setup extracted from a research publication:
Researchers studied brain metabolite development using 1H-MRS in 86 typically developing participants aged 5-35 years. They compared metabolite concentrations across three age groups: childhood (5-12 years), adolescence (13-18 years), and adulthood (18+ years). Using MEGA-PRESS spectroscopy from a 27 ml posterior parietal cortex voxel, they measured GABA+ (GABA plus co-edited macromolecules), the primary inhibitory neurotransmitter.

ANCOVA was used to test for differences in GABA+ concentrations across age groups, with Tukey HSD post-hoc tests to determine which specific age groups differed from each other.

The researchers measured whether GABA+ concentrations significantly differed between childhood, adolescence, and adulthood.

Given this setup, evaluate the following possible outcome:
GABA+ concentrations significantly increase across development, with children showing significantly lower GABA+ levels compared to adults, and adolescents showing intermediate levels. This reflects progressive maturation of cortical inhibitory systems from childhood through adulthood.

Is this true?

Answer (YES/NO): NO